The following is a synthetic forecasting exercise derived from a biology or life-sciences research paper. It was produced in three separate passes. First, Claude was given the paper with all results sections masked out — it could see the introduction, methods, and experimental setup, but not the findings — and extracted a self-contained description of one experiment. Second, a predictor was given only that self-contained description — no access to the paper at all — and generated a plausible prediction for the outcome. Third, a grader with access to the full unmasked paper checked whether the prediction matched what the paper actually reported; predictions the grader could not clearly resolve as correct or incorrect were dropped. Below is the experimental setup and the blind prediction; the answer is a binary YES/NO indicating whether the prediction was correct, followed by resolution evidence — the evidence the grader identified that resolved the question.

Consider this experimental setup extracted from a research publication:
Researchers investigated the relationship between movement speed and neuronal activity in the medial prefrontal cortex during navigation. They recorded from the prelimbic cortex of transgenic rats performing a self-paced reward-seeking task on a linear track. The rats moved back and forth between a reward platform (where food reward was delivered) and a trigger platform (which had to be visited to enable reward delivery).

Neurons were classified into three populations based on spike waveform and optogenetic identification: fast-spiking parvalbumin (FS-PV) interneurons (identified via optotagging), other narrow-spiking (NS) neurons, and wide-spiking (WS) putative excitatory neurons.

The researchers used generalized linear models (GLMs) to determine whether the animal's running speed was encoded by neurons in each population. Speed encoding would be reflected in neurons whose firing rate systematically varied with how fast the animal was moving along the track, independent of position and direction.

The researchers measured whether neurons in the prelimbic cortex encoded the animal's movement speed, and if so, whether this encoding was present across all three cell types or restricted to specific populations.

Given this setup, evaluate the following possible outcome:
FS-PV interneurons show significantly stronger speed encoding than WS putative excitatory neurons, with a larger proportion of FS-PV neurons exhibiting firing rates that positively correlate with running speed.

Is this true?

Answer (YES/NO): NO